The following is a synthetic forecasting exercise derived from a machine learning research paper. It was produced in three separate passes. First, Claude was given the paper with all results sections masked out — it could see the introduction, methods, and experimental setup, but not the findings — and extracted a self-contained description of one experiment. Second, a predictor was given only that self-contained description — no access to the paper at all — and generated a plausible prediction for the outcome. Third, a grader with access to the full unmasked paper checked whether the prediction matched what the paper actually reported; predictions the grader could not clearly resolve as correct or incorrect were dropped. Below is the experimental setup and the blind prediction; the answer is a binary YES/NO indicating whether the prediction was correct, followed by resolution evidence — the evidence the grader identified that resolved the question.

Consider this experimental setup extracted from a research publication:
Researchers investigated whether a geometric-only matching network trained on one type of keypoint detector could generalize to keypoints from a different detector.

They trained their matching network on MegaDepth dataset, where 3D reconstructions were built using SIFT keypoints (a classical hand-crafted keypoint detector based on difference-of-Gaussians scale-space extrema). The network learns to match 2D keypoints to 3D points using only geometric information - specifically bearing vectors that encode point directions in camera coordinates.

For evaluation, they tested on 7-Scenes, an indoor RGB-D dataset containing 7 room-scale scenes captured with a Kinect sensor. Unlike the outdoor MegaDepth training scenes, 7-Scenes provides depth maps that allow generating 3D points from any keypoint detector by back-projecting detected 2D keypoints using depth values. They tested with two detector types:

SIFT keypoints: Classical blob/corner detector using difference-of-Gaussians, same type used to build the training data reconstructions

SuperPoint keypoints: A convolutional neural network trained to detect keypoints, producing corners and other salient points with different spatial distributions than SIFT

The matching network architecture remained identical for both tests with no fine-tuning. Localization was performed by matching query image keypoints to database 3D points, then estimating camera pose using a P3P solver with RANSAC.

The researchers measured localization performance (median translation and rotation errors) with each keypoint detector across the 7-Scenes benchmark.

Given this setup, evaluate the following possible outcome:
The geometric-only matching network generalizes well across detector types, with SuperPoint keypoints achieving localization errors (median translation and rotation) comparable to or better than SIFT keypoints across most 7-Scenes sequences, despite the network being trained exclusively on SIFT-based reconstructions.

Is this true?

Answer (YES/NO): YES